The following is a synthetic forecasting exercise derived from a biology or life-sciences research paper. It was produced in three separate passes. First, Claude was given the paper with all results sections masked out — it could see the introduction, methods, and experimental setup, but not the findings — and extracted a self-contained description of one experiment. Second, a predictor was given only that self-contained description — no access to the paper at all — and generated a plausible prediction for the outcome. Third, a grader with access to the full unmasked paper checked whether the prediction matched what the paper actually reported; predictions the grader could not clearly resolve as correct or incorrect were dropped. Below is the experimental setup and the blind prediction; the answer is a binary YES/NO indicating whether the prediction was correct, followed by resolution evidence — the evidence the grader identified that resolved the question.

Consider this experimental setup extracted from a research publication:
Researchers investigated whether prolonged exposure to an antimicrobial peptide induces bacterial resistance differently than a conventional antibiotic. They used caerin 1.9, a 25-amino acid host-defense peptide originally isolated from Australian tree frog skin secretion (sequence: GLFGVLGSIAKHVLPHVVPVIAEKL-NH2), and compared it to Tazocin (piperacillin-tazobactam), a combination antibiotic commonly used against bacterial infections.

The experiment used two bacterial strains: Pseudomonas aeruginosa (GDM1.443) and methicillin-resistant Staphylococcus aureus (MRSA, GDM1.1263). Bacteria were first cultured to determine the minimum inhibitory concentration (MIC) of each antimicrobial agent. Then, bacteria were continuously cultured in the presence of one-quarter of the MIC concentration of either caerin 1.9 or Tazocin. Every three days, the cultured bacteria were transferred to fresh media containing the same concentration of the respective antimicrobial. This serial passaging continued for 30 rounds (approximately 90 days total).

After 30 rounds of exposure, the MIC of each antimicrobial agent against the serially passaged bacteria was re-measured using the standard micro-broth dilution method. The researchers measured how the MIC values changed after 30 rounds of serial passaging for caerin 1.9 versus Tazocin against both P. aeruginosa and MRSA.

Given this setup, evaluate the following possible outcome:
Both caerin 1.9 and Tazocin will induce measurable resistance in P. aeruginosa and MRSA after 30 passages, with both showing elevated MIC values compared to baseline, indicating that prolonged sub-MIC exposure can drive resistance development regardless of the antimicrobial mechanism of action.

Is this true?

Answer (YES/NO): NO